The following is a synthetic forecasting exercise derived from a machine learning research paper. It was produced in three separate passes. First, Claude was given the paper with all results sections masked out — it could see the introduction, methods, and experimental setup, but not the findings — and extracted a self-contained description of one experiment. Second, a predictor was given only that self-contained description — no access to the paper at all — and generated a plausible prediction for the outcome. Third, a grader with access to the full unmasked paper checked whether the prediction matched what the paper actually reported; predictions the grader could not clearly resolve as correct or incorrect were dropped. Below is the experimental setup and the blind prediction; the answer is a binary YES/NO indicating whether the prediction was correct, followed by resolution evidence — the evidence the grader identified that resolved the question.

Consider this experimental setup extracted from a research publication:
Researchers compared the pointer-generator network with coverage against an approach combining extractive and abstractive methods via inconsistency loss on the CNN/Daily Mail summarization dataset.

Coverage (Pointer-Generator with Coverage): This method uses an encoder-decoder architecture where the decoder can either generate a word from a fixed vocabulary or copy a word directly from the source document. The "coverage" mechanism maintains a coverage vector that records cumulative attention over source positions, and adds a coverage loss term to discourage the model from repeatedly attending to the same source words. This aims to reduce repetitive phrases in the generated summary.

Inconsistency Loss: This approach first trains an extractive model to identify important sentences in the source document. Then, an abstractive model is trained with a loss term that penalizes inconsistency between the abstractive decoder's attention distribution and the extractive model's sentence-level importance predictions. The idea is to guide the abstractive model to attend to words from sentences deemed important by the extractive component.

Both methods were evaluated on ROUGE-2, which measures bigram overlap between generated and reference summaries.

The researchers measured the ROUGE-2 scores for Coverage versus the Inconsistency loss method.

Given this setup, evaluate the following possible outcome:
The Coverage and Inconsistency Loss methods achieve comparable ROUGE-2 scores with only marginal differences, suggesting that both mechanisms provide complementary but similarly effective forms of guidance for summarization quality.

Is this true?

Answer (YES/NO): NO